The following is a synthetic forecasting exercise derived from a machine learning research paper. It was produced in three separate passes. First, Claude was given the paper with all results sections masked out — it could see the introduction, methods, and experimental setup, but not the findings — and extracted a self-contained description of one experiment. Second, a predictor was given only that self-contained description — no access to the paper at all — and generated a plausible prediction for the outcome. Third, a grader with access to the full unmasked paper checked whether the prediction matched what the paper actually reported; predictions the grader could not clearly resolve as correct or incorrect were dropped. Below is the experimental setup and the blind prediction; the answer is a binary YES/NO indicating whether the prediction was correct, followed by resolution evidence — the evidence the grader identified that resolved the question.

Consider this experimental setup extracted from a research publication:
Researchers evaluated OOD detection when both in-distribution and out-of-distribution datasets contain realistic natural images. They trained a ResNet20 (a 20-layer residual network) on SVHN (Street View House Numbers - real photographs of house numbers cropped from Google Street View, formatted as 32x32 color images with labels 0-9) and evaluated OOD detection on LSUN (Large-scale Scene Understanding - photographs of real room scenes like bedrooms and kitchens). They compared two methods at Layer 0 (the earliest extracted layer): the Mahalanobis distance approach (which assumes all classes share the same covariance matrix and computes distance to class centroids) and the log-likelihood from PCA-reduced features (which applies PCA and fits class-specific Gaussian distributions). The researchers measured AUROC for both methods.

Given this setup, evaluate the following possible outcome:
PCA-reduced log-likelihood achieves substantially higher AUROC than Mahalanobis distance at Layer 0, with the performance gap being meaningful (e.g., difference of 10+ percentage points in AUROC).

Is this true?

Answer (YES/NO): NO